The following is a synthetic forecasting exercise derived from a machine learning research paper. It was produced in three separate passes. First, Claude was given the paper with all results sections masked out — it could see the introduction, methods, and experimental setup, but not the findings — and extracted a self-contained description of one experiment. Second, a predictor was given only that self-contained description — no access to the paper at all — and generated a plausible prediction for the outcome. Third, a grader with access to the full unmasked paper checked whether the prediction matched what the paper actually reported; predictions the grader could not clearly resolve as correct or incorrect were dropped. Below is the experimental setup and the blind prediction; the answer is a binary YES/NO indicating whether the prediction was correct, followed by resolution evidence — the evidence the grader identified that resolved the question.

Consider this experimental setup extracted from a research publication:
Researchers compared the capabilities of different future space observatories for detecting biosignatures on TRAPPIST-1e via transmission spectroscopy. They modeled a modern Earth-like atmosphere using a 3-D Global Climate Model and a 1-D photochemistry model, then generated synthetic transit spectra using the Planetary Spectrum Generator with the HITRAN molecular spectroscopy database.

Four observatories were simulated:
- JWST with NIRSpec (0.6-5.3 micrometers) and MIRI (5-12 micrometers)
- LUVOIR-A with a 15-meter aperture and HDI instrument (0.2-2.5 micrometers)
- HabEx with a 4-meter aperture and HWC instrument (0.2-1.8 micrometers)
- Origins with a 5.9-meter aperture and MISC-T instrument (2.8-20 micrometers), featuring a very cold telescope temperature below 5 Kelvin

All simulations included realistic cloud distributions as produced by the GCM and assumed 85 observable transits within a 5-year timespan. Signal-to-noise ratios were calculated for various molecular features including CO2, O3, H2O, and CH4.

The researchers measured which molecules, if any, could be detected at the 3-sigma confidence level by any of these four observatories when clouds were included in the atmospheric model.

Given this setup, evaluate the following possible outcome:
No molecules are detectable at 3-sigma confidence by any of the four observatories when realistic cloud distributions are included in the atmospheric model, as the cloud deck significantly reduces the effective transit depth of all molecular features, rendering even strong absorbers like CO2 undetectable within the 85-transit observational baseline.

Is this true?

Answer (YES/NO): NO